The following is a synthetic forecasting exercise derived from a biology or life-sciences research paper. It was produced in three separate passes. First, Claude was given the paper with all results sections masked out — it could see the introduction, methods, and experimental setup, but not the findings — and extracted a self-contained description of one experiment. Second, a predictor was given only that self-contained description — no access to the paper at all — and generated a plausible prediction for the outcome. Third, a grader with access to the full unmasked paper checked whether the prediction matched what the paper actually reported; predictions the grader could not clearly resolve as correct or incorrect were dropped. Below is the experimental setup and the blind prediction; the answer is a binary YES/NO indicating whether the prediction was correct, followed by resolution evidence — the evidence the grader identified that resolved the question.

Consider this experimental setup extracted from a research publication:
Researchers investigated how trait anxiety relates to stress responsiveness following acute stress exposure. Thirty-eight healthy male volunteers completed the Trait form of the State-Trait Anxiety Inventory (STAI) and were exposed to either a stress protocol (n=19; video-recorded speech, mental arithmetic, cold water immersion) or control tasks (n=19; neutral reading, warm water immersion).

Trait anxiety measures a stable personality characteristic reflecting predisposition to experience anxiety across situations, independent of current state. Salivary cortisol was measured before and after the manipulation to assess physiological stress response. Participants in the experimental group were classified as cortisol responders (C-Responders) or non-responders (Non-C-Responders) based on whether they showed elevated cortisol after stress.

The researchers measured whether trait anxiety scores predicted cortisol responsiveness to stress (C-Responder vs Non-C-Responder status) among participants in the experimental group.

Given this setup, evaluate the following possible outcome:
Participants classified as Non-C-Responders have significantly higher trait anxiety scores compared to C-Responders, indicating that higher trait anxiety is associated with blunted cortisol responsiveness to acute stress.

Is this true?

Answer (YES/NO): NO